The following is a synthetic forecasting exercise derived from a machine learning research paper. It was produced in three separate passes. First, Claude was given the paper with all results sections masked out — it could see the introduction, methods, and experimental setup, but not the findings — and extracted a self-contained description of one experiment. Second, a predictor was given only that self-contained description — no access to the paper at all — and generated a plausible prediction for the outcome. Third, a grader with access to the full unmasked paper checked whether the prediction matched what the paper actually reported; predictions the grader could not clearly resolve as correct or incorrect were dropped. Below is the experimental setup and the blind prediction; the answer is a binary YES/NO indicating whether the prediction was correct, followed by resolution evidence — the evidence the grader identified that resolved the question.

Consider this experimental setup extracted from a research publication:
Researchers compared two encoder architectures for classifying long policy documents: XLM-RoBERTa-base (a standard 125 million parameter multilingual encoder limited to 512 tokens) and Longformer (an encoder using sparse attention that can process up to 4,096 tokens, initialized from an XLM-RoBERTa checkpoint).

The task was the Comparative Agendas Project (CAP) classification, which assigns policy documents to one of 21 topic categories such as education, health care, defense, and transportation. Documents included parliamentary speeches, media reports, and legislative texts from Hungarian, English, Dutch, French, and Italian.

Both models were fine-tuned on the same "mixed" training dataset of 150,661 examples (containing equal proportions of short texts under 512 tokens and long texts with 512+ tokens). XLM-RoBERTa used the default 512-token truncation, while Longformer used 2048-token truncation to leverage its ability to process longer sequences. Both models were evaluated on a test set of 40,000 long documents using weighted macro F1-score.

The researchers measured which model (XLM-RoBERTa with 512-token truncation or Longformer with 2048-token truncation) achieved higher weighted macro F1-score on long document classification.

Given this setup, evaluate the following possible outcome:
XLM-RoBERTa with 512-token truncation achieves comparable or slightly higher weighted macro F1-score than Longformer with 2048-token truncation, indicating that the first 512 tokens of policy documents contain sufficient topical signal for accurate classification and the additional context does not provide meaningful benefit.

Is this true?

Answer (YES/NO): NO